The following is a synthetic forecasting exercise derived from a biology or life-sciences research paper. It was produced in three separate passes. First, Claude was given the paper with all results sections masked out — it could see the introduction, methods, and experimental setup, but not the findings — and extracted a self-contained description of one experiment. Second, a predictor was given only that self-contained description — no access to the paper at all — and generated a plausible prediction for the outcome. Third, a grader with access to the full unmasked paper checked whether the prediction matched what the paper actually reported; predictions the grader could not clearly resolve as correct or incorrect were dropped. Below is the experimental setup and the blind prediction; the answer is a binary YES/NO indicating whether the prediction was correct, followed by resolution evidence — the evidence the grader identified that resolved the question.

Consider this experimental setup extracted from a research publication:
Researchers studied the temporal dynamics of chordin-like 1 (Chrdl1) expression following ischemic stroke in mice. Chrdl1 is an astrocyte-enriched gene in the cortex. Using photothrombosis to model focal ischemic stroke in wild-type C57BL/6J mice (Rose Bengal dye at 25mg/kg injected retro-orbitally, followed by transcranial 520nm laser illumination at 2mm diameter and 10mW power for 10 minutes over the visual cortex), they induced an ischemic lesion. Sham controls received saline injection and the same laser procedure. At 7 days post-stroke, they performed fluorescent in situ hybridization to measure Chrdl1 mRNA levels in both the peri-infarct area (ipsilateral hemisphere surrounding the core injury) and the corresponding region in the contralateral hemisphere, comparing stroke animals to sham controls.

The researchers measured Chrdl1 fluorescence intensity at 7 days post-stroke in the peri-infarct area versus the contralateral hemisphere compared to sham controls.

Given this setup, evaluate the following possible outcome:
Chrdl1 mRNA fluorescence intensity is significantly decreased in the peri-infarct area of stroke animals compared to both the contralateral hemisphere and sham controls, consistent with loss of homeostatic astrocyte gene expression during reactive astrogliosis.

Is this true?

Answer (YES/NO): NO